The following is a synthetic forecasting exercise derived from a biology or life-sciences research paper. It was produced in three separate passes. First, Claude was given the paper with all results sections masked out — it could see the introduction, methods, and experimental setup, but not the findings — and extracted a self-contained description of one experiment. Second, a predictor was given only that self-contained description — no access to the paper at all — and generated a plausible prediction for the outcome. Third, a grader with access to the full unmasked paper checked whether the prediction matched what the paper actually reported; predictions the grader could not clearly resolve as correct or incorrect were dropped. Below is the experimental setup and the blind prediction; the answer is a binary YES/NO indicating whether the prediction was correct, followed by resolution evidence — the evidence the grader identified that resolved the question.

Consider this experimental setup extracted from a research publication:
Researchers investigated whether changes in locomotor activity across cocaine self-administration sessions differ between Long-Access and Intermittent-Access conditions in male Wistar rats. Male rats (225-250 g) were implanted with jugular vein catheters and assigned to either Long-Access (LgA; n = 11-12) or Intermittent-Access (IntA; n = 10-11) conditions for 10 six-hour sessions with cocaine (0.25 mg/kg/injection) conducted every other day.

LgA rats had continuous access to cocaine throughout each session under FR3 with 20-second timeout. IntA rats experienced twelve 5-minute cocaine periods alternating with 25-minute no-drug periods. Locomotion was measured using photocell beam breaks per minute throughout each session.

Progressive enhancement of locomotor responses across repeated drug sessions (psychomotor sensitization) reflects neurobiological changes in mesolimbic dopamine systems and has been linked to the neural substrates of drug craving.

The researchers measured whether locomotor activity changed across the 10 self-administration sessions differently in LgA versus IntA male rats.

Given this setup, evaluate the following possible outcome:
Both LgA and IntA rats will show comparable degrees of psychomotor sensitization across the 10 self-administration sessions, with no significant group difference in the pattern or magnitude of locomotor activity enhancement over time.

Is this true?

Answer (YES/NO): NO